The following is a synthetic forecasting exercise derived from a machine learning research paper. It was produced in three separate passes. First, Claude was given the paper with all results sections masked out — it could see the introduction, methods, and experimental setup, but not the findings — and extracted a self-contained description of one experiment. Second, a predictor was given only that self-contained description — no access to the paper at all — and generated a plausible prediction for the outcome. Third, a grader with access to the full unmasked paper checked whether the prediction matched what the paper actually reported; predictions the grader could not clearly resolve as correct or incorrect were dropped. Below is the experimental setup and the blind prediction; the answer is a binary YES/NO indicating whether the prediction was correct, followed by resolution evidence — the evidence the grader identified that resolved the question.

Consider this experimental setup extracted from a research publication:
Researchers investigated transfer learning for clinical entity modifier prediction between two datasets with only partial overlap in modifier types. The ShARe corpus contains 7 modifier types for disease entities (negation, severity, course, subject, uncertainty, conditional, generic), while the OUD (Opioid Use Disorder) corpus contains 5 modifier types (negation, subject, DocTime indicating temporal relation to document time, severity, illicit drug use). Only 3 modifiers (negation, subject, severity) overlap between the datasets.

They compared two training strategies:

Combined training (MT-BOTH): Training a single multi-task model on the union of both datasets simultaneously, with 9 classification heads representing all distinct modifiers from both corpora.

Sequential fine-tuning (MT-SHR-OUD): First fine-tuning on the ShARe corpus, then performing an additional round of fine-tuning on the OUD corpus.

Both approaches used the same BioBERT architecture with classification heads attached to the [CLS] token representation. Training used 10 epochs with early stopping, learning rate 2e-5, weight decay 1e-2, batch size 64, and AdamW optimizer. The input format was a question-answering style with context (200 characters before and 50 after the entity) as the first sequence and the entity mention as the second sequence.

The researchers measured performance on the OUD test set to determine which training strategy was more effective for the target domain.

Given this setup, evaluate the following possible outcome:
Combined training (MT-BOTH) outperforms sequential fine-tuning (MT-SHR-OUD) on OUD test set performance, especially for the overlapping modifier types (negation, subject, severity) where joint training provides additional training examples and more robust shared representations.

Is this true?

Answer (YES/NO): NO